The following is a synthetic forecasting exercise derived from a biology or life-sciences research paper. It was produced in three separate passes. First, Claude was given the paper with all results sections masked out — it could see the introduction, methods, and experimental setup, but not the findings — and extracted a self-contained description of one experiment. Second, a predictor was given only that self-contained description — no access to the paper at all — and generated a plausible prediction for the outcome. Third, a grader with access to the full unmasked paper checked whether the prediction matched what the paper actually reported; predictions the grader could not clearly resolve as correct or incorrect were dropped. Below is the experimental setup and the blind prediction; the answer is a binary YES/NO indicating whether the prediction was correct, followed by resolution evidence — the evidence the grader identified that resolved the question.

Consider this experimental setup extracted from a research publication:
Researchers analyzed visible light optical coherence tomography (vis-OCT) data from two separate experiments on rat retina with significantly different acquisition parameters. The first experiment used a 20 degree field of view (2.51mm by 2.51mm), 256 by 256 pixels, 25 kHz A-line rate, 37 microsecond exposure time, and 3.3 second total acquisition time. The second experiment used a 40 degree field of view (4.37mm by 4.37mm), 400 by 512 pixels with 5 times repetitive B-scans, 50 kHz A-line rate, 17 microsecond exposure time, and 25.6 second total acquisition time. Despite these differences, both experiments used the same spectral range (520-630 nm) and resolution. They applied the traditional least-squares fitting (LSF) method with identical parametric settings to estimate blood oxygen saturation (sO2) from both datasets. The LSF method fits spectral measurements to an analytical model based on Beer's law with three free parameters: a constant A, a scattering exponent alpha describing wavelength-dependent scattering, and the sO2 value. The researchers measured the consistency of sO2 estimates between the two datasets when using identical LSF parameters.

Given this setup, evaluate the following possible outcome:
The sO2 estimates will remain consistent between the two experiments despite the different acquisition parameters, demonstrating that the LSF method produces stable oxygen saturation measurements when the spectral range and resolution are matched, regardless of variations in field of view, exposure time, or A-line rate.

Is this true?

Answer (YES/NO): NO